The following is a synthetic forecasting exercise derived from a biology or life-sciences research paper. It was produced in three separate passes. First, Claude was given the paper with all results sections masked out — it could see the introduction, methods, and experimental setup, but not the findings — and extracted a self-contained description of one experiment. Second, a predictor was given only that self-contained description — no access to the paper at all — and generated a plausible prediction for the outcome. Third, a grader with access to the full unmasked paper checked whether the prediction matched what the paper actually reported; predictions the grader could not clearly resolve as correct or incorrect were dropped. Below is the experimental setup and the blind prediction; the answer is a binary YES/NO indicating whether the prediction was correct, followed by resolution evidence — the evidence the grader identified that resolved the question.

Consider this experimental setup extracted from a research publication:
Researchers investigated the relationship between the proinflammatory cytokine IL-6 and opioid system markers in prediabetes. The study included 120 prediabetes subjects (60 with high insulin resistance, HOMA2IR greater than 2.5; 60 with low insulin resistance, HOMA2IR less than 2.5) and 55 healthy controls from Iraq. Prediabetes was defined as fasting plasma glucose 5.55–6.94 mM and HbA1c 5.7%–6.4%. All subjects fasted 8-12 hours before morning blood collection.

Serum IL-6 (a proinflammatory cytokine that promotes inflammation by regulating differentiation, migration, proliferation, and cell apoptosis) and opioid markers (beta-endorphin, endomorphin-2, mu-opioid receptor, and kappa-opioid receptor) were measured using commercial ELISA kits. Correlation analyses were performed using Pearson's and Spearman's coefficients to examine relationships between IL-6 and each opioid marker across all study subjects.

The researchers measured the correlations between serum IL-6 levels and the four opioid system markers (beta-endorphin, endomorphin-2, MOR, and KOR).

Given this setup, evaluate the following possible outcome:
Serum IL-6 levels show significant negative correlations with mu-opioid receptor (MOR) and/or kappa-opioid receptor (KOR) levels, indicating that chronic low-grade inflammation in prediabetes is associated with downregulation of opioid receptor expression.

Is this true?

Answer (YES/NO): NO